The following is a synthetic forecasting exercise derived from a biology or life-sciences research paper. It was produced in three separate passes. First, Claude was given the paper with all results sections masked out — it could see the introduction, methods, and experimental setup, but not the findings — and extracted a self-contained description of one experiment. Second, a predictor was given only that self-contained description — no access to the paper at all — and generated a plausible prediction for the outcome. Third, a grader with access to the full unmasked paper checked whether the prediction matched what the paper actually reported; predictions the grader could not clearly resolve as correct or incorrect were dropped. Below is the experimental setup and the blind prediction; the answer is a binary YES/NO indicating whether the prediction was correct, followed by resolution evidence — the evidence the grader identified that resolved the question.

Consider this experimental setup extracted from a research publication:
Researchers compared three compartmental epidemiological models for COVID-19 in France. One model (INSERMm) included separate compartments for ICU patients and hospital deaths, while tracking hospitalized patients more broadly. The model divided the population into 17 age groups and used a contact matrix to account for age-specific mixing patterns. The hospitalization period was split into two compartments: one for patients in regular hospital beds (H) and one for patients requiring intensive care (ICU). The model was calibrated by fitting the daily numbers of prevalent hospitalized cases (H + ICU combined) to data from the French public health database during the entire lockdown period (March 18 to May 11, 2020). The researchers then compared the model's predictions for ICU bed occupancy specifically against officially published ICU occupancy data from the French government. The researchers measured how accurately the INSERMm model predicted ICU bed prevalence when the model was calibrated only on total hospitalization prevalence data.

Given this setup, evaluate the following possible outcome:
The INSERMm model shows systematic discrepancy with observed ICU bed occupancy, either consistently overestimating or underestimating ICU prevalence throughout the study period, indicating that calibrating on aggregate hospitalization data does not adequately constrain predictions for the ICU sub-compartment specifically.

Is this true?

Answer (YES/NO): YES